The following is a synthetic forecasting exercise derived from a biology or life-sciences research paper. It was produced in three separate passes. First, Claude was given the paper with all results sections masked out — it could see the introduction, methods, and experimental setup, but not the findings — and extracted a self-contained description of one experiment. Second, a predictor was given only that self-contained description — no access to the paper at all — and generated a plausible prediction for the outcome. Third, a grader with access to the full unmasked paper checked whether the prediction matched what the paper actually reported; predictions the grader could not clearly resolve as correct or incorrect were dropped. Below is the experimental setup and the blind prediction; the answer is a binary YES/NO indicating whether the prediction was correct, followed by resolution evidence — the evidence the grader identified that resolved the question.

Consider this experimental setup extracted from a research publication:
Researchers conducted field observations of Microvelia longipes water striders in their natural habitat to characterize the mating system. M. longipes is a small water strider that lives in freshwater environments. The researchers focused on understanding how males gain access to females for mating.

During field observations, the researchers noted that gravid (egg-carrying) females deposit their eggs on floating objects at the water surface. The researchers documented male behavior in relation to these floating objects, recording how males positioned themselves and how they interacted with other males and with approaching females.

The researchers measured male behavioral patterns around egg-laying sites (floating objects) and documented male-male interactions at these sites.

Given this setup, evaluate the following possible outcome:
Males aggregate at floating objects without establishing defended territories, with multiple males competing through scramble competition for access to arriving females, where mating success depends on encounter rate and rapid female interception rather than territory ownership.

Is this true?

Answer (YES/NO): NO